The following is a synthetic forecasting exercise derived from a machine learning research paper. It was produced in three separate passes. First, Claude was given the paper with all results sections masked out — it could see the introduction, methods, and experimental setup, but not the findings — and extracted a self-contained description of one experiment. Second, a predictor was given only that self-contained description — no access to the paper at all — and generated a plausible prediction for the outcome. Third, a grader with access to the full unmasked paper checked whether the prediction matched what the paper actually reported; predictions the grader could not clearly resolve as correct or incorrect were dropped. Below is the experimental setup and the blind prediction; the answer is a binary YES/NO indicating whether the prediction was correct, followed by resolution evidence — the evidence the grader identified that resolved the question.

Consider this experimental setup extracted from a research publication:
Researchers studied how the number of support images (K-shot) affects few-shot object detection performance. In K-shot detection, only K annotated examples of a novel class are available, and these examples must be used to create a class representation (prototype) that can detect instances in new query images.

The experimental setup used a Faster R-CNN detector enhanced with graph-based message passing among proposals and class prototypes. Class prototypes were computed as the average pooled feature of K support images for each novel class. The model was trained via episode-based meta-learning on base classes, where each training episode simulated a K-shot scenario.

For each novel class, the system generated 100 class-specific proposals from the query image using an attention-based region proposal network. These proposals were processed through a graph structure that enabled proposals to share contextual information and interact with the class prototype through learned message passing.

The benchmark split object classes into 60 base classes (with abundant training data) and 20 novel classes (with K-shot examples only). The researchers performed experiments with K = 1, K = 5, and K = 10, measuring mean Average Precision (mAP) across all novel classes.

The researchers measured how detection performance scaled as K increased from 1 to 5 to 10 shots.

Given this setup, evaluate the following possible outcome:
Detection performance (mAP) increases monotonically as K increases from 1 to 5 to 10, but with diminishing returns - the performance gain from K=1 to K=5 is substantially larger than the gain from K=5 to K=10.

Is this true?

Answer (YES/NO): YES